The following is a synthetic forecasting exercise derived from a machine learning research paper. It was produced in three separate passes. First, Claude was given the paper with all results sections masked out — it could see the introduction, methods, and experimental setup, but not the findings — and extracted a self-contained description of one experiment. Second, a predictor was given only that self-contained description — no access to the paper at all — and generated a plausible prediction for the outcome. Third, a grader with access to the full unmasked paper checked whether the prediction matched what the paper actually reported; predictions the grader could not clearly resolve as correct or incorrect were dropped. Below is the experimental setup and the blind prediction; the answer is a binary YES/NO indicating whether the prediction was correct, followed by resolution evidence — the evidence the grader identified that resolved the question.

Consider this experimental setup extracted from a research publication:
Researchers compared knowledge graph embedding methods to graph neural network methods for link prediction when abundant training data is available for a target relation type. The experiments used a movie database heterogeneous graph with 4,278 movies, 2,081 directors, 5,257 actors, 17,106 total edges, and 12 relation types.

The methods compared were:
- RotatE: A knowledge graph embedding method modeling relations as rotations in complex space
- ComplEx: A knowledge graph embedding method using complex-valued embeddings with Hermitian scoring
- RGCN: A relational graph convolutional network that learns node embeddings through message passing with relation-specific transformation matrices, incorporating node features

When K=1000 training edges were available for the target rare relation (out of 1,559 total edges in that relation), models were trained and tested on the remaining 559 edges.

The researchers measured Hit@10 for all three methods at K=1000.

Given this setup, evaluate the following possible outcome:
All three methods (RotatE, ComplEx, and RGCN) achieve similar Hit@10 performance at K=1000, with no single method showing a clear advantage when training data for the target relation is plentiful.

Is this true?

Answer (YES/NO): NO